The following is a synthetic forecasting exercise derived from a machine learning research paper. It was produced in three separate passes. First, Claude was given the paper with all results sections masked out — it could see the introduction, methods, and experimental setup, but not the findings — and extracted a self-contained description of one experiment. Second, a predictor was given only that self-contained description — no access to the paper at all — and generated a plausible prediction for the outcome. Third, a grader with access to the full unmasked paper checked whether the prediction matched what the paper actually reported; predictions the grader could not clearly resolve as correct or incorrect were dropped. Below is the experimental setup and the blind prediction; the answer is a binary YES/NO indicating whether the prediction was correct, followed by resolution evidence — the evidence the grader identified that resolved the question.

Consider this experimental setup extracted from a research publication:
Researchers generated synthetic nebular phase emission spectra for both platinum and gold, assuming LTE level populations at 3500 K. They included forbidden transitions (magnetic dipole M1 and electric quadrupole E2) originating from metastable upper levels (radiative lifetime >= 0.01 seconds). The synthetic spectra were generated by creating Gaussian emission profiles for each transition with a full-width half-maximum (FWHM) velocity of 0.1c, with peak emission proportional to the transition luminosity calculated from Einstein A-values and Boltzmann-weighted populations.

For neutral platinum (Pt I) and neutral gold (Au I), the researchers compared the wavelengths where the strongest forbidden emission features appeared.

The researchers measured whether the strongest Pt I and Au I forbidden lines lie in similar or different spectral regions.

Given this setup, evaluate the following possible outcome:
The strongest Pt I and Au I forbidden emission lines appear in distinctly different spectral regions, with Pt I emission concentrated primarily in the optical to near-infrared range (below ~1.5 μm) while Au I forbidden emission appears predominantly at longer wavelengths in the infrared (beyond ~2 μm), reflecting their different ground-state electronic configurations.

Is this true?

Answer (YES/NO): NO